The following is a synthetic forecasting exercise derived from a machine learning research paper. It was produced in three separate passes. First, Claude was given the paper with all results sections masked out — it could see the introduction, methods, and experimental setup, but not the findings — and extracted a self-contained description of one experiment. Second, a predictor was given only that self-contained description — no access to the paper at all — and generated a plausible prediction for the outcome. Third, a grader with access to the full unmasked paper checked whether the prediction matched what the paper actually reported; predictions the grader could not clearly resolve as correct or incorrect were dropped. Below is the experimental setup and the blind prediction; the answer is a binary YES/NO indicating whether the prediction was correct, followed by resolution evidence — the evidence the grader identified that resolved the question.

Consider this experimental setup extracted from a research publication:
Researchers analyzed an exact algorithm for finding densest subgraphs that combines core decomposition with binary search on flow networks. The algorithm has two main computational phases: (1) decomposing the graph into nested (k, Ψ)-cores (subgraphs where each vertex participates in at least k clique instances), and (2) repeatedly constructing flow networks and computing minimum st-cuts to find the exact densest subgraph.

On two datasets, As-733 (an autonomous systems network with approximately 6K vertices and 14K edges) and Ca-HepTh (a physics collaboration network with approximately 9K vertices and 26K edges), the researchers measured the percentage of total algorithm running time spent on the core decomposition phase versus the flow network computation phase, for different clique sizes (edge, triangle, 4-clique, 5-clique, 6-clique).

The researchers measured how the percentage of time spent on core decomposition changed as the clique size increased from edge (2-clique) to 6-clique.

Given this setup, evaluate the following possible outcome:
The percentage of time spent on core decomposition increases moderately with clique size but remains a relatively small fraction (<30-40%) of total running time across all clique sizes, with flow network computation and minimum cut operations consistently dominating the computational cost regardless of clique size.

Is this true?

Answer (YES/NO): NO